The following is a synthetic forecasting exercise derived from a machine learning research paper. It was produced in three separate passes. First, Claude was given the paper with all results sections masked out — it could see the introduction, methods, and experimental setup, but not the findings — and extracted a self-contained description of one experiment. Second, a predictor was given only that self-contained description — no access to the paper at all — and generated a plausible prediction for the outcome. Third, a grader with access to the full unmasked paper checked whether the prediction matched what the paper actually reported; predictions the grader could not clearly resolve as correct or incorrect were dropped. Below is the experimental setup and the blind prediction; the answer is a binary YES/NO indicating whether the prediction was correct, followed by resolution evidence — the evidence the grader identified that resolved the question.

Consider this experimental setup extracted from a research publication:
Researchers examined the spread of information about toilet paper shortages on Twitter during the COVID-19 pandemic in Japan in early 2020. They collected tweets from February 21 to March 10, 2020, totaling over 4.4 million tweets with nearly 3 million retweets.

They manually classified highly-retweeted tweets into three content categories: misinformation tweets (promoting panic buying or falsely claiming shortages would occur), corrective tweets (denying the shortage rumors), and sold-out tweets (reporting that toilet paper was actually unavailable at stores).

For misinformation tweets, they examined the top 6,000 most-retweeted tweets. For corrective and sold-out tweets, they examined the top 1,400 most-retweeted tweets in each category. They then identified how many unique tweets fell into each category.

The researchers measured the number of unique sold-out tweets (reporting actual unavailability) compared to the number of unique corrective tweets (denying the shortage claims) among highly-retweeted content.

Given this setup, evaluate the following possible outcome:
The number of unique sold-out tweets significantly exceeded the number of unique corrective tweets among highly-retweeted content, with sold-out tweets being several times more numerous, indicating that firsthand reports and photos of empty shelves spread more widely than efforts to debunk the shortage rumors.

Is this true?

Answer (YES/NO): NO